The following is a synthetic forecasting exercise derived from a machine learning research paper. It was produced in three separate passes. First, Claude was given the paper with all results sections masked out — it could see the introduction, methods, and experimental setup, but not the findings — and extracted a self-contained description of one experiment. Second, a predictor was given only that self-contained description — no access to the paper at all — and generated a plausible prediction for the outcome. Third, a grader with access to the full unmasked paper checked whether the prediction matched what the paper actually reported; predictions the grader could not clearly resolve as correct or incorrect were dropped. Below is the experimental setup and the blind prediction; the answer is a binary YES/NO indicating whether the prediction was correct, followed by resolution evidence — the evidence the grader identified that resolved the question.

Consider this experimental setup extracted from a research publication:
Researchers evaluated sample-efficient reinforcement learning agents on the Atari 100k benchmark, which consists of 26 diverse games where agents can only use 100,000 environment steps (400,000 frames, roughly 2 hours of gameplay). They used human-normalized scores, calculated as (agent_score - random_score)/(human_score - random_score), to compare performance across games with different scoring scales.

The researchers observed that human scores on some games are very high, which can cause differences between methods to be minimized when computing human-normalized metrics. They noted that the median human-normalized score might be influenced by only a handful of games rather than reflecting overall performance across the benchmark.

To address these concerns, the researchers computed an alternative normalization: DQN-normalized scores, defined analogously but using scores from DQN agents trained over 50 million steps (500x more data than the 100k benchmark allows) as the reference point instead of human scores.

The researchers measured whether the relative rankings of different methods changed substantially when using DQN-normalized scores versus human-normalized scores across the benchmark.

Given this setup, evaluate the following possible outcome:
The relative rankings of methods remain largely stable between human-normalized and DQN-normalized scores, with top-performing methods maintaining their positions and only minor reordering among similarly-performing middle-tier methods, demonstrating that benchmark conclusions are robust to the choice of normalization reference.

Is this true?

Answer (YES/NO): NO